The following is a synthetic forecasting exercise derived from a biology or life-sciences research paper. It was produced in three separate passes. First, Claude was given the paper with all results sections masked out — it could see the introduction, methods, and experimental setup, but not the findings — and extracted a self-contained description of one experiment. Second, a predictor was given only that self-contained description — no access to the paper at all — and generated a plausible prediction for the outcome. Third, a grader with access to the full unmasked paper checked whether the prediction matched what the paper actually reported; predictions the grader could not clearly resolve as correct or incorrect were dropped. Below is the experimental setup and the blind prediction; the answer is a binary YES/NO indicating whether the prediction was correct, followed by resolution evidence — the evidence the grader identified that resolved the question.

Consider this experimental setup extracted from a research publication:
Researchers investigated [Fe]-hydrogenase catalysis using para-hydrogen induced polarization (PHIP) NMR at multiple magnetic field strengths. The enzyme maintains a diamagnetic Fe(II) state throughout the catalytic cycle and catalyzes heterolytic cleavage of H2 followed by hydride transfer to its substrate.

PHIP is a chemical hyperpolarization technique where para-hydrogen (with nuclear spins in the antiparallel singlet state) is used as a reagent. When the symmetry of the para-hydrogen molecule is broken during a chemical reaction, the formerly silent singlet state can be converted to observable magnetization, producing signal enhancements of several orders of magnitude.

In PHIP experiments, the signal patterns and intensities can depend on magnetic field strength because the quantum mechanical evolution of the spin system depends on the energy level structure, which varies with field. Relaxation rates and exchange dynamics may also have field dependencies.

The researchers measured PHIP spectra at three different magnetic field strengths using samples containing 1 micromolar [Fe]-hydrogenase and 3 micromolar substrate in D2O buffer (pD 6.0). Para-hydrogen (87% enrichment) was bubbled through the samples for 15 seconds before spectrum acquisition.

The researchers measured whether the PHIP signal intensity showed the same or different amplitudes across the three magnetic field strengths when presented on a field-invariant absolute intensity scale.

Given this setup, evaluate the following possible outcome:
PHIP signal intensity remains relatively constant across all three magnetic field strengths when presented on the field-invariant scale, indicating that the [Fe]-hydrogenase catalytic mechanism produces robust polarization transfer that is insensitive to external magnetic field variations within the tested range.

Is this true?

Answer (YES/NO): NO